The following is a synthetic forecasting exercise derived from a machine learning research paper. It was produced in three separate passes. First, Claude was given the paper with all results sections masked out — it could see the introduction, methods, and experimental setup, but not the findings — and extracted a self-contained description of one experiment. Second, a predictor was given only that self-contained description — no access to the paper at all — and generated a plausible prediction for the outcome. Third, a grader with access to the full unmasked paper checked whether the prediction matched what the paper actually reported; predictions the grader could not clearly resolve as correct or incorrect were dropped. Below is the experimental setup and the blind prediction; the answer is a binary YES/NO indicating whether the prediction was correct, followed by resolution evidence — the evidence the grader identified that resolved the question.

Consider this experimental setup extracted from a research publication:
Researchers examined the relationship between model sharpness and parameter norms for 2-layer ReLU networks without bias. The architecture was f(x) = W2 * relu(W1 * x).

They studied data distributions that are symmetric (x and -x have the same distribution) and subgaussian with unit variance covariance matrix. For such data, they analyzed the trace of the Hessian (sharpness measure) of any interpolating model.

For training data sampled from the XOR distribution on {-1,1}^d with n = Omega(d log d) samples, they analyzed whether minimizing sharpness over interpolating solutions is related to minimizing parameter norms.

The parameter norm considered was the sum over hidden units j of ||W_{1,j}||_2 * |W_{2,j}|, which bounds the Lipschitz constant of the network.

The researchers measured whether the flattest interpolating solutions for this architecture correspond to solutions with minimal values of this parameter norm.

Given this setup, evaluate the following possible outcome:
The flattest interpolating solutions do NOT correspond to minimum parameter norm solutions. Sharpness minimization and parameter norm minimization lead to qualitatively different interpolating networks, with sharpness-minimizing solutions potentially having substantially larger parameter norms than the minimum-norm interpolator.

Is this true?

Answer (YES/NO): NO